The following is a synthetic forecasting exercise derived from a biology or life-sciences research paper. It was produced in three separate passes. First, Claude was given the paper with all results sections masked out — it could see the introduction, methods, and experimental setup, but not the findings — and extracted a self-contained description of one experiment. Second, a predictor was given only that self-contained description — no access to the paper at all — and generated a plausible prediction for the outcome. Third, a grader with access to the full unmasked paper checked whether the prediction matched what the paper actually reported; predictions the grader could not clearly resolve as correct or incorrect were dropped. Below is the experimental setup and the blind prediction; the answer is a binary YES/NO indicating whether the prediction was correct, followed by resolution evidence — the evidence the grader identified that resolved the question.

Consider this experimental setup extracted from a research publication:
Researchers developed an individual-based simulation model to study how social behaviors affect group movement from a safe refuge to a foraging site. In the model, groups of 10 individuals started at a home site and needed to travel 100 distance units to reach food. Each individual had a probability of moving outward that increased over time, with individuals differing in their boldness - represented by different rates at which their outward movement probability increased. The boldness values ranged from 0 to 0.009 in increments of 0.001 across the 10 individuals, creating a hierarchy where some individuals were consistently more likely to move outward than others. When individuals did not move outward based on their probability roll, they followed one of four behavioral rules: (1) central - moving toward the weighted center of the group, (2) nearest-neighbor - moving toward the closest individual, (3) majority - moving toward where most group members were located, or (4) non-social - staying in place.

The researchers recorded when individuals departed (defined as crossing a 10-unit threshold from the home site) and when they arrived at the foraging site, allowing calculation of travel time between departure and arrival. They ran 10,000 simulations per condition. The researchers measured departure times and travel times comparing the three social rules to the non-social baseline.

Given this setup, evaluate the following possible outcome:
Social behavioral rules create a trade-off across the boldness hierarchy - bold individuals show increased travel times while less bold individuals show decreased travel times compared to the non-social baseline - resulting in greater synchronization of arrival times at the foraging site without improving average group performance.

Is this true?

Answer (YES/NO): NO